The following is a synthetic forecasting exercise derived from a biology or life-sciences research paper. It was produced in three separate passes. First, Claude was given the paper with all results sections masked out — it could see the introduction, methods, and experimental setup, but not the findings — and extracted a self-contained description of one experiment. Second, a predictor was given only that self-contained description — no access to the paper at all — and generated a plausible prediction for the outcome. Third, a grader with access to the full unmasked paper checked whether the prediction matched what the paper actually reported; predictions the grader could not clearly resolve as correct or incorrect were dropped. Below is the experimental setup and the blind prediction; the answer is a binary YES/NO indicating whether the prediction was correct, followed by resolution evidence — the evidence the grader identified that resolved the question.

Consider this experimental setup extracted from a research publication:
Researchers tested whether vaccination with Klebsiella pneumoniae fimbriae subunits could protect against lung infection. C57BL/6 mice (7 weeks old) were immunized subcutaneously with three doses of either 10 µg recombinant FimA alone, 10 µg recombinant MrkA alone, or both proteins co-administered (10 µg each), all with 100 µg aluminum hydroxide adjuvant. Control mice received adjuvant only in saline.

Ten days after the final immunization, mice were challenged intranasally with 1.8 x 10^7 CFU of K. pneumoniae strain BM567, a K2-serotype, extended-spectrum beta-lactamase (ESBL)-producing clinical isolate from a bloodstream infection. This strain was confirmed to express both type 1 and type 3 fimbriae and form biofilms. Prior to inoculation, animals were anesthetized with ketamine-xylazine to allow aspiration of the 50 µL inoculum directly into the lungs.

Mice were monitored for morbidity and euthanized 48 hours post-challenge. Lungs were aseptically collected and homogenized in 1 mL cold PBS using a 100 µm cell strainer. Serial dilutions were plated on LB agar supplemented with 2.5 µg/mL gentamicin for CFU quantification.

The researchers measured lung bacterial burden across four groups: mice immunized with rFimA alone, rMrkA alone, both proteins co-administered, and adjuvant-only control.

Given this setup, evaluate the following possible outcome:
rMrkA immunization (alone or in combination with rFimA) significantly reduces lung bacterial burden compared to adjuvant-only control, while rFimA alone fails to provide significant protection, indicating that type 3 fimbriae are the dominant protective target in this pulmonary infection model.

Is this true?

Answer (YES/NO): NO